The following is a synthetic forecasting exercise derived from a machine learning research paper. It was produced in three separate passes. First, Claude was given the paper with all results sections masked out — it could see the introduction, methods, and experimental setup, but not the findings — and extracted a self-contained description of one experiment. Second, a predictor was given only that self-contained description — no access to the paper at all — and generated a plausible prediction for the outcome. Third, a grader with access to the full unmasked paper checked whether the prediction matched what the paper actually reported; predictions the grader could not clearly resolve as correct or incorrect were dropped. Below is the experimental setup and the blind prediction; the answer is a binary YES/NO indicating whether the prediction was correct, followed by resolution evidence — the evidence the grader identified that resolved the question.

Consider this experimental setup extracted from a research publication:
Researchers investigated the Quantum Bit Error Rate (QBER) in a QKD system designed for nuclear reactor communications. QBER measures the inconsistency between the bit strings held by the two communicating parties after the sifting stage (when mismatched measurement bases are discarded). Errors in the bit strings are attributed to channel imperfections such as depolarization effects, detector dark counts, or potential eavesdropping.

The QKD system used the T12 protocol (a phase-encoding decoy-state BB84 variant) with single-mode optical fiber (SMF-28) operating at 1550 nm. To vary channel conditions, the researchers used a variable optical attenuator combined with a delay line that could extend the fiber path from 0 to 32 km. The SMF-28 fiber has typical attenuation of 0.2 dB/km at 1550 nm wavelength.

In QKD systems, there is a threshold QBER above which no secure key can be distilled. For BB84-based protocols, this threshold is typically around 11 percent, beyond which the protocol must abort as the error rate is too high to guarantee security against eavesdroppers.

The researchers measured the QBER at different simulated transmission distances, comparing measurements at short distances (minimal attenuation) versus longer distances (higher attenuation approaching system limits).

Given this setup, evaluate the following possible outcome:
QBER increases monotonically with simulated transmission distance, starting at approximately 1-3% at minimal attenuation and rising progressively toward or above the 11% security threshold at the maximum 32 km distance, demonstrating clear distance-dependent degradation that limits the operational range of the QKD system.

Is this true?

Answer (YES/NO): NO